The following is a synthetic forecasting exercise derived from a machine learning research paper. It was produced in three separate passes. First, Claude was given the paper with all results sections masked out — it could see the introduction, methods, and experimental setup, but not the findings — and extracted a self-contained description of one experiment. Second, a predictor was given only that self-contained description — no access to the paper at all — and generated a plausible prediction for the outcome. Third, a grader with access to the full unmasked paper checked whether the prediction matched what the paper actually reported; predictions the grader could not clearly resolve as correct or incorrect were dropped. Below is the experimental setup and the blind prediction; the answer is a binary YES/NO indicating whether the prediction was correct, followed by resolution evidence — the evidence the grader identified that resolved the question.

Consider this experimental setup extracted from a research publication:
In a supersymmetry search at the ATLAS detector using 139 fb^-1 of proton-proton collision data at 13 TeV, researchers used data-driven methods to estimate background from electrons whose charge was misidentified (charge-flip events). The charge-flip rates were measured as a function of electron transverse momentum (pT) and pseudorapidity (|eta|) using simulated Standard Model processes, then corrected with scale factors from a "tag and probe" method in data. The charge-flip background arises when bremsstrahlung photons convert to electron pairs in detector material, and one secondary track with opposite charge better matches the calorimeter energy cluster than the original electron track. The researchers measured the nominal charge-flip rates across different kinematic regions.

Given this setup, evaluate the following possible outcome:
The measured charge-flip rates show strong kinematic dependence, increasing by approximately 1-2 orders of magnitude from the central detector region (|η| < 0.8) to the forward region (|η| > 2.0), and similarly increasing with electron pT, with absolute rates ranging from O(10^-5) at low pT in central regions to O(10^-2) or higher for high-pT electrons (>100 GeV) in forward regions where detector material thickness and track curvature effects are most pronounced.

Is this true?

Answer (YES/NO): NO